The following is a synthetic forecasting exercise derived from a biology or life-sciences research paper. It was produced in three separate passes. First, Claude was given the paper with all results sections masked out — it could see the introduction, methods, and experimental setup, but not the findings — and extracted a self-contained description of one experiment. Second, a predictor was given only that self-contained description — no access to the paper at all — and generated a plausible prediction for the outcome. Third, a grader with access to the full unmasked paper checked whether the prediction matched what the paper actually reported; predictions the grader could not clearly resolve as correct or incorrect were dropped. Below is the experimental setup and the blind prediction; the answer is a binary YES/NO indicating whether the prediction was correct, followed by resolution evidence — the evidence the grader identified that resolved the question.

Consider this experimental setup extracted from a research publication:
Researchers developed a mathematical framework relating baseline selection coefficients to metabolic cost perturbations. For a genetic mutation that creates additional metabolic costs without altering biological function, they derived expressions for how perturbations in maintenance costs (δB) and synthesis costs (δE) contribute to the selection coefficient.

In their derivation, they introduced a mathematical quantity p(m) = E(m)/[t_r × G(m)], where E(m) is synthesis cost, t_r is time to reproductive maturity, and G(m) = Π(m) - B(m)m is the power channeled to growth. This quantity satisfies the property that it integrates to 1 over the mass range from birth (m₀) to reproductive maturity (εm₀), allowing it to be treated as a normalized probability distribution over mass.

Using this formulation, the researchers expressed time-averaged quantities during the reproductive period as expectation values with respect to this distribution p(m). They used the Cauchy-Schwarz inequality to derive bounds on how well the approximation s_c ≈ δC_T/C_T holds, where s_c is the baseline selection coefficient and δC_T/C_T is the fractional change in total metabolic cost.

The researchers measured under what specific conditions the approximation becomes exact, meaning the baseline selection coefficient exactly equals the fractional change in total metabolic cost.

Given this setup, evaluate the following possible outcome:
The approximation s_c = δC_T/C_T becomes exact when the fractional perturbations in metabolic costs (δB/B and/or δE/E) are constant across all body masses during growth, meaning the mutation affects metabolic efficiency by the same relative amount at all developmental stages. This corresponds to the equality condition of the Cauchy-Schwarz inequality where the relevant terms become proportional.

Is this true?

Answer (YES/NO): NO